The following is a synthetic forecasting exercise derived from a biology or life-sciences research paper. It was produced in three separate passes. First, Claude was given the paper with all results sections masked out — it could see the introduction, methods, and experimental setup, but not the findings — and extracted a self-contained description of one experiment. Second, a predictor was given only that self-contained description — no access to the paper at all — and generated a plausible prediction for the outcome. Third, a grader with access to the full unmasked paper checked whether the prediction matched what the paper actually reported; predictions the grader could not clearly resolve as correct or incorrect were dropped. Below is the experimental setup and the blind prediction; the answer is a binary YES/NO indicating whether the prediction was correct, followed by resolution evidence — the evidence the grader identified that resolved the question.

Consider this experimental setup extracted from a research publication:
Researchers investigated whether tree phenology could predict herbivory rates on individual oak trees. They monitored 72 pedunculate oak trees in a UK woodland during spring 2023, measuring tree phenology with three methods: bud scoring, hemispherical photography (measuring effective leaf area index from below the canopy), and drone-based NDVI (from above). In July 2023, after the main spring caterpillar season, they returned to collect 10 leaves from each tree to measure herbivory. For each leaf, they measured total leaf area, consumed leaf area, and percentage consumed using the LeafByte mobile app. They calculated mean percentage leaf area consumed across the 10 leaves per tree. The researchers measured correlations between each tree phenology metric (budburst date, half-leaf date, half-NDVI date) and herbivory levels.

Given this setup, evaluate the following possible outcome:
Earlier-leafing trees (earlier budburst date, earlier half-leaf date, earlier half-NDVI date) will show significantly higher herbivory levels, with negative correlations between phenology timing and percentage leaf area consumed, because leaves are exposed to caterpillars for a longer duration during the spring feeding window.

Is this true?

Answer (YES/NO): NO